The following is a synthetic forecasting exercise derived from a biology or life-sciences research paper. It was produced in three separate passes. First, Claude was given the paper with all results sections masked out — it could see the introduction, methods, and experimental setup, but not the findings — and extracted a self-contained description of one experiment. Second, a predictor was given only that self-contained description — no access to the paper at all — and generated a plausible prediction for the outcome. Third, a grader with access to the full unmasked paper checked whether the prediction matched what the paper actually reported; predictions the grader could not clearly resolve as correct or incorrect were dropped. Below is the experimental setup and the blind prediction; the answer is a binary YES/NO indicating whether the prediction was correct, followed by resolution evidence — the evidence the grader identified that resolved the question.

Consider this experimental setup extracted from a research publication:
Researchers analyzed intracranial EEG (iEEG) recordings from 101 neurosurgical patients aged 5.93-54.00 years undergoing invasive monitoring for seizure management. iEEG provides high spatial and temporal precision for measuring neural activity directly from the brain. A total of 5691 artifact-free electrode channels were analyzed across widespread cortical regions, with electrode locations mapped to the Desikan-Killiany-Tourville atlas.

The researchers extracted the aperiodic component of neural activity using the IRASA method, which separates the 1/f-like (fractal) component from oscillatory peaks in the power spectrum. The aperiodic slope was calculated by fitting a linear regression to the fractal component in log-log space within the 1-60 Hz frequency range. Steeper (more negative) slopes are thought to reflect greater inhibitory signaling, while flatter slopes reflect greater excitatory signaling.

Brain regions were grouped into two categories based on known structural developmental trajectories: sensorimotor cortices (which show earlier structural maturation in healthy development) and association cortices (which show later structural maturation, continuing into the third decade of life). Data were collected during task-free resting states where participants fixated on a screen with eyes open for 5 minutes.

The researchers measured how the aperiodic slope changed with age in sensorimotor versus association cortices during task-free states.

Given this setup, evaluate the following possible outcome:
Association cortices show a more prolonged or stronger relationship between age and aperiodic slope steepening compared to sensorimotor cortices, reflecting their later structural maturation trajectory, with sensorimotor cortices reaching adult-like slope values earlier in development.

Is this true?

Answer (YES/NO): NO